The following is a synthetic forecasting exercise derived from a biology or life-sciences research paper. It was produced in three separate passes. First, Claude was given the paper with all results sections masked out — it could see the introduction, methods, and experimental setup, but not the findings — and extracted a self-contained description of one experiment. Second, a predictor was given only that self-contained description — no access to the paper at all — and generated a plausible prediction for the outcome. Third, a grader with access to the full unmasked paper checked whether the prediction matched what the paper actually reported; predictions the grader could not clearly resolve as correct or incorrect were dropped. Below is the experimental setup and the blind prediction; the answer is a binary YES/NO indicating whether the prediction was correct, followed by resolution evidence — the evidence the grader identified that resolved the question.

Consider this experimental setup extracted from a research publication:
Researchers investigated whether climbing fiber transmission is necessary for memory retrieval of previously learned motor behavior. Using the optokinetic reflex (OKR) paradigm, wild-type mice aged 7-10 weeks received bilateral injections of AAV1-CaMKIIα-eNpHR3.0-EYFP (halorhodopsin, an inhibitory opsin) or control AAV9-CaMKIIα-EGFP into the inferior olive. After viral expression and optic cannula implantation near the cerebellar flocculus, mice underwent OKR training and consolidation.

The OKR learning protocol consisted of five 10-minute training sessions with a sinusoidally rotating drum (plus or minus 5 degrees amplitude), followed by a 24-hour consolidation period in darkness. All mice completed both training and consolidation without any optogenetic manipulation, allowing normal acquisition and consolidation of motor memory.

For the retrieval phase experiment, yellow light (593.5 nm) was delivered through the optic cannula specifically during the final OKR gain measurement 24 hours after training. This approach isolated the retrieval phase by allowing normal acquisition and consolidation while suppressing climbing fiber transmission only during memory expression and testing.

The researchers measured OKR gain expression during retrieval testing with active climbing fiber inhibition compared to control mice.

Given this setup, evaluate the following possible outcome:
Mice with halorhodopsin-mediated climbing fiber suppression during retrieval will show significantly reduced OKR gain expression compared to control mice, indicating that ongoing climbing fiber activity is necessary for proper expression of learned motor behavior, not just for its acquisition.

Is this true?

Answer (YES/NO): NO